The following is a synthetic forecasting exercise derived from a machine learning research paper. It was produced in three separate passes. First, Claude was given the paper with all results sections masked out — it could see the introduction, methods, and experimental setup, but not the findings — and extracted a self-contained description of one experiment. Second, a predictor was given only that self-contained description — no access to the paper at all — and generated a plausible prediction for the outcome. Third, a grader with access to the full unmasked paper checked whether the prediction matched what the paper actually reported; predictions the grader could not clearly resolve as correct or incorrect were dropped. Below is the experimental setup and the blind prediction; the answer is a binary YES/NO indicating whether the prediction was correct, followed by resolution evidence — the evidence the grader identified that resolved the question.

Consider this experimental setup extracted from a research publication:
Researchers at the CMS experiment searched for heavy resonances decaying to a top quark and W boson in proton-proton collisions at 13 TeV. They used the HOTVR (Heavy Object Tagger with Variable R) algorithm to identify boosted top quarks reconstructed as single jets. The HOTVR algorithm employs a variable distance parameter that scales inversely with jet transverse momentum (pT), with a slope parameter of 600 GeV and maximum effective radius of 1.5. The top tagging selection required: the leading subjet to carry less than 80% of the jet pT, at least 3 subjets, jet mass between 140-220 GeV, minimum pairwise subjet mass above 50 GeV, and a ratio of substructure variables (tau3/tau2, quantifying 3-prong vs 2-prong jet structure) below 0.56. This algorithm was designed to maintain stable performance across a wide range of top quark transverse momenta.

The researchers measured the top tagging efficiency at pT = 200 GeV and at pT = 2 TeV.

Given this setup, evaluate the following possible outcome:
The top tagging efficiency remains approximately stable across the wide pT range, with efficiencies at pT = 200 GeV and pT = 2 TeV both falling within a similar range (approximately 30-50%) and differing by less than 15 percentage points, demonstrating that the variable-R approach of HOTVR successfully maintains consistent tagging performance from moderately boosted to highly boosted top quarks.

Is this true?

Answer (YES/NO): NO